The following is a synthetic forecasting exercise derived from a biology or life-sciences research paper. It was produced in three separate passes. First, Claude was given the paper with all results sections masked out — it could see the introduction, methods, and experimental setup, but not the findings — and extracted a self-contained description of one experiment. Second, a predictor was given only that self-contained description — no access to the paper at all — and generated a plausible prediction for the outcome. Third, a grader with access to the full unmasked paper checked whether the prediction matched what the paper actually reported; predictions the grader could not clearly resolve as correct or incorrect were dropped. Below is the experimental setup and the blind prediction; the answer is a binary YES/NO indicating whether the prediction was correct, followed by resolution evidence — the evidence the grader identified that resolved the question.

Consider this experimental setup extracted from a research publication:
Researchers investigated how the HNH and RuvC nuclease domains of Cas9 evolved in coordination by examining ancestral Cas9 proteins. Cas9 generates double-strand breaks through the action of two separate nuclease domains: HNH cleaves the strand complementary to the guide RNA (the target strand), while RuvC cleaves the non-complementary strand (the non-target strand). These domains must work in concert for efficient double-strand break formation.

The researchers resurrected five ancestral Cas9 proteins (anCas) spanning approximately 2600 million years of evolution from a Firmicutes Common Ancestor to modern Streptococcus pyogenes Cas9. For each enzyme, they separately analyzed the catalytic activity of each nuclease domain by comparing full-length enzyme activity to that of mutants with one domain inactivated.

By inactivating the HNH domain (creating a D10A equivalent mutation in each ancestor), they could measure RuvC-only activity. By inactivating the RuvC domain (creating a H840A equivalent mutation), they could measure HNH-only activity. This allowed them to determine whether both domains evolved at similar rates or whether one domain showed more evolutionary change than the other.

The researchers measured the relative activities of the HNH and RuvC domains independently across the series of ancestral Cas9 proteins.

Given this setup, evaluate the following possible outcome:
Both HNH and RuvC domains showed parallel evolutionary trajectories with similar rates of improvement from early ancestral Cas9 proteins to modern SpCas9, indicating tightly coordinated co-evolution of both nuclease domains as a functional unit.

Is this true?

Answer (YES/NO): NO